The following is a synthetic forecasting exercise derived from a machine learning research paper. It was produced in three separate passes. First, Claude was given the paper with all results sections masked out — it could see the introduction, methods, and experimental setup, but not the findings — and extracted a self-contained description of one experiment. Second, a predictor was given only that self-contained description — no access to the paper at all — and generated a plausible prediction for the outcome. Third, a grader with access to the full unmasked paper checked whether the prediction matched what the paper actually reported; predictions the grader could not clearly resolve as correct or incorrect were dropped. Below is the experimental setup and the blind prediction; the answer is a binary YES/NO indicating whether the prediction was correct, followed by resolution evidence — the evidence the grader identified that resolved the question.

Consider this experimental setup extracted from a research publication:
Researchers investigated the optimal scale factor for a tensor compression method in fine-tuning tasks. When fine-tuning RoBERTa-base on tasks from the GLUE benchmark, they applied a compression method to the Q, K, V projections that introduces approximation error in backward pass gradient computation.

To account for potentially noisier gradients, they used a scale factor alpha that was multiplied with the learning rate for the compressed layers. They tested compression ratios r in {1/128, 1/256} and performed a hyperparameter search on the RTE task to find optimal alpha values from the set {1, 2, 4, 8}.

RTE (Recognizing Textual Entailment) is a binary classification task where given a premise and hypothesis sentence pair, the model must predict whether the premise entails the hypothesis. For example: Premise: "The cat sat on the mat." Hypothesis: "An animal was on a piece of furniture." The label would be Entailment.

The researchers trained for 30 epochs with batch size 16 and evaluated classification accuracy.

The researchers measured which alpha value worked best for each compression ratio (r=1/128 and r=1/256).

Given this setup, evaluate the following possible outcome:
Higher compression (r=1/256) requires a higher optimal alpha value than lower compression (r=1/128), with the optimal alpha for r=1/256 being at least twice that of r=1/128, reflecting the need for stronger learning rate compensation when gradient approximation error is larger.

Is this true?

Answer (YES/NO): NO